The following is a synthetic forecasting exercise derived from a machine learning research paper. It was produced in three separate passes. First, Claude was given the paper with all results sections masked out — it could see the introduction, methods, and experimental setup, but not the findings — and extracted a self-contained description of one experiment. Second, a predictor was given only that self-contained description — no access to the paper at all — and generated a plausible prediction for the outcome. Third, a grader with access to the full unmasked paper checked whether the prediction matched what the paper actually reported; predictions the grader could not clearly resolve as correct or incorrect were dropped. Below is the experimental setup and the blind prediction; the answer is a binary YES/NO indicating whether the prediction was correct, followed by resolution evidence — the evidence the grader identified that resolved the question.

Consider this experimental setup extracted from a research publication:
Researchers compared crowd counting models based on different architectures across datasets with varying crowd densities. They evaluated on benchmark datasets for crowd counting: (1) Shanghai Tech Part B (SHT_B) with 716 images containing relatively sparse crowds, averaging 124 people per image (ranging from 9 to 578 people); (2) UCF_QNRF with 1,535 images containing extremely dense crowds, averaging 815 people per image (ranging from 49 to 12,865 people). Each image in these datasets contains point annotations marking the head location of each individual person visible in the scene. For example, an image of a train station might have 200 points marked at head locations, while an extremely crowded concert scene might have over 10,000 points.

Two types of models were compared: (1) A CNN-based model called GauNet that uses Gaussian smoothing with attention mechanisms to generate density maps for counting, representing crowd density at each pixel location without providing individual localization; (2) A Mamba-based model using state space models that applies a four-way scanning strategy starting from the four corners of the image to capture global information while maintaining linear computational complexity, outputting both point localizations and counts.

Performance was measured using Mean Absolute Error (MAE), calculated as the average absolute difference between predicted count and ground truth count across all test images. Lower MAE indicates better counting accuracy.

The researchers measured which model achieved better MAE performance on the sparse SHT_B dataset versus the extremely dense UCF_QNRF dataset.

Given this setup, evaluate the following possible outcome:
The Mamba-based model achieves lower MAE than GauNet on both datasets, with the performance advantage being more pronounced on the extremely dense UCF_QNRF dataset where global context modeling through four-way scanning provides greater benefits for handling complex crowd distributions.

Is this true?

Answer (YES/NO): NO